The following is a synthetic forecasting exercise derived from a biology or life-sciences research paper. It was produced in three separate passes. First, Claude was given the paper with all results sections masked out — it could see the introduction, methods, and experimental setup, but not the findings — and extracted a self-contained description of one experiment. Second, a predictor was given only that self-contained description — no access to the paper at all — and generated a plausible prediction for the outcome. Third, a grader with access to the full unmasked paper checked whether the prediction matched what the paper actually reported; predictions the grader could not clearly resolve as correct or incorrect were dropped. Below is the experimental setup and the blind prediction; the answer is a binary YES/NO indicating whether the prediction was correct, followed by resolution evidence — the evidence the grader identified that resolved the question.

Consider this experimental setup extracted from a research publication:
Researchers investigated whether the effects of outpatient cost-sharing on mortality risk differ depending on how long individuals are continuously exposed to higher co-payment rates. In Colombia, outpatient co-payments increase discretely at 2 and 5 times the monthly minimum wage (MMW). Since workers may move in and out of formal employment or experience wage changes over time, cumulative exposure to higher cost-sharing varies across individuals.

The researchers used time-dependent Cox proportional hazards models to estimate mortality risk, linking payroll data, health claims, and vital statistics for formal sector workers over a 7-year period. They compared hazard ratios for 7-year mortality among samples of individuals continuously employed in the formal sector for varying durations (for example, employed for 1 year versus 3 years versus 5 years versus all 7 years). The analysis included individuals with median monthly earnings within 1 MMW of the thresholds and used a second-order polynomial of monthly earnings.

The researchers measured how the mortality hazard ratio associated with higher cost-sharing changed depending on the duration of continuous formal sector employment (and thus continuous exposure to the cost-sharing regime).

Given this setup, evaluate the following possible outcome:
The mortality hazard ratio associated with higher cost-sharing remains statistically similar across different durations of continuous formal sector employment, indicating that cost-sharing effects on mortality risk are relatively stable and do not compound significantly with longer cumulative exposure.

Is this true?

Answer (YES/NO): NO